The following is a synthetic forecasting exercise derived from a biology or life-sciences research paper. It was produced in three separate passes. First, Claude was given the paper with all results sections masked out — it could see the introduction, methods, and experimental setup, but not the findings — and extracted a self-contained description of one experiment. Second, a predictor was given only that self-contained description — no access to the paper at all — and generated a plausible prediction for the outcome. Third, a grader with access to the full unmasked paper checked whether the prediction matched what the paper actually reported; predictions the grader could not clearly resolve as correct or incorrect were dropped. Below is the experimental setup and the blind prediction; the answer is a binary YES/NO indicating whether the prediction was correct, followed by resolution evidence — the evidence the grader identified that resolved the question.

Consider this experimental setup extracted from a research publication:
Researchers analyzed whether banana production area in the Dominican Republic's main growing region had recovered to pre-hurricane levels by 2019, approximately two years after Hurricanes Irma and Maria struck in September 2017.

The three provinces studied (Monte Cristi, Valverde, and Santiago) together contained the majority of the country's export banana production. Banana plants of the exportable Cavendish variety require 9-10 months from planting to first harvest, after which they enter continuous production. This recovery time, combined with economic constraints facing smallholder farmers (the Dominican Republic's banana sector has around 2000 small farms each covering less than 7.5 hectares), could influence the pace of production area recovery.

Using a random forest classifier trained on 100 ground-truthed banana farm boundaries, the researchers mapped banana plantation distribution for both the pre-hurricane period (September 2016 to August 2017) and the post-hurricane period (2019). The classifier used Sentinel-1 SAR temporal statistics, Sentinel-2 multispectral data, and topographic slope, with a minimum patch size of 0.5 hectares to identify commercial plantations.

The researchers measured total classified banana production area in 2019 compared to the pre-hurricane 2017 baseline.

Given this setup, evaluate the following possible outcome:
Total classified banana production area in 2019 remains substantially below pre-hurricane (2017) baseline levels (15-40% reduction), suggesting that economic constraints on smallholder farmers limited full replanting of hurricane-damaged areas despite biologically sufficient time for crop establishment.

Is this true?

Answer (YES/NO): NO